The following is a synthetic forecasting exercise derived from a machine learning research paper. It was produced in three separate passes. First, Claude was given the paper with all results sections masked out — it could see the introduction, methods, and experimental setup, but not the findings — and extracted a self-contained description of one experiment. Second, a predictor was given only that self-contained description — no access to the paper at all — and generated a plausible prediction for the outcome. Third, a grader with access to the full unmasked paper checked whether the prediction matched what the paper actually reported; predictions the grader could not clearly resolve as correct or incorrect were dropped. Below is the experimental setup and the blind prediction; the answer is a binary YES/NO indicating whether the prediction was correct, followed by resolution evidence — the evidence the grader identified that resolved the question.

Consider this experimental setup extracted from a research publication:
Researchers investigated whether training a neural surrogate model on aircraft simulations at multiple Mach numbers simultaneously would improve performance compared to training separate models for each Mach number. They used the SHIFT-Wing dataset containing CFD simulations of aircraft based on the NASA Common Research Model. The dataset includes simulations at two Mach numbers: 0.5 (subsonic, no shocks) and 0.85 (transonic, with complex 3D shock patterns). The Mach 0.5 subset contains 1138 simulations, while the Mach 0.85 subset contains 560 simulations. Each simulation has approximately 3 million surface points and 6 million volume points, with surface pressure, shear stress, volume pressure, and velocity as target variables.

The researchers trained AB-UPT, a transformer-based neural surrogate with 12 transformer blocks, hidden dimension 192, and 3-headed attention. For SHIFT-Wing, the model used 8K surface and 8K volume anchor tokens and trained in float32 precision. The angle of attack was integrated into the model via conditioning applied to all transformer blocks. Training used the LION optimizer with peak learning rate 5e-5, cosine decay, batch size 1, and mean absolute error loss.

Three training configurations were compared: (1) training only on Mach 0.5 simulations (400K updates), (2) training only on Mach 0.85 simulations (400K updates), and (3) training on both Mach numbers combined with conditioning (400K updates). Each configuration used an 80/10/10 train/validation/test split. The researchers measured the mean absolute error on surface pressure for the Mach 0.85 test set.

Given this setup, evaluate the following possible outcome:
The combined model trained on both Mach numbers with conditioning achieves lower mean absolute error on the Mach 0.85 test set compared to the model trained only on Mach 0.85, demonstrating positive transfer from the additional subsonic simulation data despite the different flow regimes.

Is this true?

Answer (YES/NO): NO